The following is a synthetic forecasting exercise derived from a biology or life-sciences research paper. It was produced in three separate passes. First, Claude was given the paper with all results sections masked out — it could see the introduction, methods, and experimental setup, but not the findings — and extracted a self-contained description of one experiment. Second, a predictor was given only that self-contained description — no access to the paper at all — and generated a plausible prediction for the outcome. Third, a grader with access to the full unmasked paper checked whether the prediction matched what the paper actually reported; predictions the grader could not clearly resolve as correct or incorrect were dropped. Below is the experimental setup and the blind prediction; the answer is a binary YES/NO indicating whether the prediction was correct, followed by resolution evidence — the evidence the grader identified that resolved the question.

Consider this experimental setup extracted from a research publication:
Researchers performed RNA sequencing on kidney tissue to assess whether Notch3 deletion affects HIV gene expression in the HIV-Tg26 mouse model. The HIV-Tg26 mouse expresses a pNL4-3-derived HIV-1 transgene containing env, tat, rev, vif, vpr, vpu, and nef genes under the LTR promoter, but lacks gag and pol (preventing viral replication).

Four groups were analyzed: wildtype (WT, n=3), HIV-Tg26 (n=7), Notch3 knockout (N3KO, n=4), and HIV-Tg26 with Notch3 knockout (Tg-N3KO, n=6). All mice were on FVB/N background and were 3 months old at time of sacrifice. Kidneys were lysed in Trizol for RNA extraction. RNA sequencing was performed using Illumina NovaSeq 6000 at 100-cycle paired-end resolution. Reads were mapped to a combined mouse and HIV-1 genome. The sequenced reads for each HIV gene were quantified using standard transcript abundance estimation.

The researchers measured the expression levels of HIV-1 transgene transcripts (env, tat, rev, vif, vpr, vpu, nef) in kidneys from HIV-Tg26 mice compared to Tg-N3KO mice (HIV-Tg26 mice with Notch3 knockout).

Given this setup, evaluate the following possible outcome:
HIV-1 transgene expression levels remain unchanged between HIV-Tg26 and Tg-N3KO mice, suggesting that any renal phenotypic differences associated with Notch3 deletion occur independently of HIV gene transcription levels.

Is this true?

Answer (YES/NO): NO